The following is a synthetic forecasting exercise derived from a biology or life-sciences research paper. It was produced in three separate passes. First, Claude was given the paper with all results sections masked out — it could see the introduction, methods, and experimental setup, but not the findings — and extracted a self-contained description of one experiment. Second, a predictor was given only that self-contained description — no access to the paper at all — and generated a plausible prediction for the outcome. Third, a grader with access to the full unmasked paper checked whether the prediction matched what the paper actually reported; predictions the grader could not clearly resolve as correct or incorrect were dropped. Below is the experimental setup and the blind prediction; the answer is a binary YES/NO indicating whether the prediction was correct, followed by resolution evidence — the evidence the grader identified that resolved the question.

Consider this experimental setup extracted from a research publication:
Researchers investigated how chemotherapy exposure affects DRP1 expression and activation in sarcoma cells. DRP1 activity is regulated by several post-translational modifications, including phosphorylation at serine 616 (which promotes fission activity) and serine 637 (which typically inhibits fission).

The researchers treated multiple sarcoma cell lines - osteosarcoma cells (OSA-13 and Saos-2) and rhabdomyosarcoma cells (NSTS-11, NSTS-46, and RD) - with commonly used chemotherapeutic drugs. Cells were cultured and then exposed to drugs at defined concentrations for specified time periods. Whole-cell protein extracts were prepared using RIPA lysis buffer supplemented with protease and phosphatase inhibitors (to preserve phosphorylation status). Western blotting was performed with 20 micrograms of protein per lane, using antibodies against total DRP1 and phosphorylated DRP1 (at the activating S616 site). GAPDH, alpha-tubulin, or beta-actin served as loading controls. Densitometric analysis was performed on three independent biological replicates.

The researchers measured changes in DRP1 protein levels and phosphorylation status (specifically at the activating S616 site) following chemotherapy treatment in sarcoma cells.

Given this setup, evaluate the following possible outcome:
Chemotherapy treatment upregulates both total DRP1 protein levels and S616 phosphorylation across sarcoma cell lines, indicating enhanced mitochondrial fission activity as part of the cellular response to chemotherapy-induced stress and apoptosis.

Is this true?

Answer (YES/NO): NO